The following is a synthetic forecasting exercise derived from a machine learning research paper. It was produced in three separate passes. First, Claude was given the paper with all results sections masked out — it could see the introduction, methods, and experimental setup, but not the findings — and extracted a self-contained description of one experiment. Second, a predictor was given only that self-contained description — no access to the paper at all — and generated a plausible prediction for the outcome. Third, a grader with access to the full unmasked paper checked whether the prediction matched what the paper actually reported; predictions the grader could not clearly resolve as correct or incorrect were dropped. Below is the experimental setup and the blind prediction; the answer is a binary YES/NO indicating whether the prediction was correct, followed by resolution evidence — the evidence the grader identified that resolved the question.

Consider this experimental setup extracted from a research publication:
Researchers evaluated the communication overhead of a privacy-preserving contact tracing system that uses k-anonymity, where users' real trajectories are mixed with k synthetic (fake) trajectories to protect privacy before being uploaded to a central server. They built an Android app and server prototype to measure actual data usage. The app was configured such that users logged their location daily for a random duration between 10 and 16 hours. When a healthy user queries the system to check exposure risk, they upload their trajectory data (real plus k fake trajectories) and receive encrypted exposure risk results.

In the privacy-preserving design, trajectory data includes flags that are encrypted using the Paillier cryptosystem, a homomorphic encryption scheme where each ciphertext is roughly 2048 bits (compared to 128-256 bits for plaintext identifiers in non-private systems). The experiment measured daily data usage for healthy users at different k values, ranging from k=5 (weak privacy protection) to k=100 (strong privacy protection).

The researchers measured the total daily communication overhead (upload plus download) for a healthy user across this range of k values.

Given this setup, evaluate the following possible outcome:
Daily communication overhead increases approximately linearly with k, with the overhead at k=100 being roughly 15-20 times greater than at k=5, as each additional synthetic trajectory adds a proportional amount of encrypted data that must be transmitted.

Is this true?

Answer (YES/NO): NO